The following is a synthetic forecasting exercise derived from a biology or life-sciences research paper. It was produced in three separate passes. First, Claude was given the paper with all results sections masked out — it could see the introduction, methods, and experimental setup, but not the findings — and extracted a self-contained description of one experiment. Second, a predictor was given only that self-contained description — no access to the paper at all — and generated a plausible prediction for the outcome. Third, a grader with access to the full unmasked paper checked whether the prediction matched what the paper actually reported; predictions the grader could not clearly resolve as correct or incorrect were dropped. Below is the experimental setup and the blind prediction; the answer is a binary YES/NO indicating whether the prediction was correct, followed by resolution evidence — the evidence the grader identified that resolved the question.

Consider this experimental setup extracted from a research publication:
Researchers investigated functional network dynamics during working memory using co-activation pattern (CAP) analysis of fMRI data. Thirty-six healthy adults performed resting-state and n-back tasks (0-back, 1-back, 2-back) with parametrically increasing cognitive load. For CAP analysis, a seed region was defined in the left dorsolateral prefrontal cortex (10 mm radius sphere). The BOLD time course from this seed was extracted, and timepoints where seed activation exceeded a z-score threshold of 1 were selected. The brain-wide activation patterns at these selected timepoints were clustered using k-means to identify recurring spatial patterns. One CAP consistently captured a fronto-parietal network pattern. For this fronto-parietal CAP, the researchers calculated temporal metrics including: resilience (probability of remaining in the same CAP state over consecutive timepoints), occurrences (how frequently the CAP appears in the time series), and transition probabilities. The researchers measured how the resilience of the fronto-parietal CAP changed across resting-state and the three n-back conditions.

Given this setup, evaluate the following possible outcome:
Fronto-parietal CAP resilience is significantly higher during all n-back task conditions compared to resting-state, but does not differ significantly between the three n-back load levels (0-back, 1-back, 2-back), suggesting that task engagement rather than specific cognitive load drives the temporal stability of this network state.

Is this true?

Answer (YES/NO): NO